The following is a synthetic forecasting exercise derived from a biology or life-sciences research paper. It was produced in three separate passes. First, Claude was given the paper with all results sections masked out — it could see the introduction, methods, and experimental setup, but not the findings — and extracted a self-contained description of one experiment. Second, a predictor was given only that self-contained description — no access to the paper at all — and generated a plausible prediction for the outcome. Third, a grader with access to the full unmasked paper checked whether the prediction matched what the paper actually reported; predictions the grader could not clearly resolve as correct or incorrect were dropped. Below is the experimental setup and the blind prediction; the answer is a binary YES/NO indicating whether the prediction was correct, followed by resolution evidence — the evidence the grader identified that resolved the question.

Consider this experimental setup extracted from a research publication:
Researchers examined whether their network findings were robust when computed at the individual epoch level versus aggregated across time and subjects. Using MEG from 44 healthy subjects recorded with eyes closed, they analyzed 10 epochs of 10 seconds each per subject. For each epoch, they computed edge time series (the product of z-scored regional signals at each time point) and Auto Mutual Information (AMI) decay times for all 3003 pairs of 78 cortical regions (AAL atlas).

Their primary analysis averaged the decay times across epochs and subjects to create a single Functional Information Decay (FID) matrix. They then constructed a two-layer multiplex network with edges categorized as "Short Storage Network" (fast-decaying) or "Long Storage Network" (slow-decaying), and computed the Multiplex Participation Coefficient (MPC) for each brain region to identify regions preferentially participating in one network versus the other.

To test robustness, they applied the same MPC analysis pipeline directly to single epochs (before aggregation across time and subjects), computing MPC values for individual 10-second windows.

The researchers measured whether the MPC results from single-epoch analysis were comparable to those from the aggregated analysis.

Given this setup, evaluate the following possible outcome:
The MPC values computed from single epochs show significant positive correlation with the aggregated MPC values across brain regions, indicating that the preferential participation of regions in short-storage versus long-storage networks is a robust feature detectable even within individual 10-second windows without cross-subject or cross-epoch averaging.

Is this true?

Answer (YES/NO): YES